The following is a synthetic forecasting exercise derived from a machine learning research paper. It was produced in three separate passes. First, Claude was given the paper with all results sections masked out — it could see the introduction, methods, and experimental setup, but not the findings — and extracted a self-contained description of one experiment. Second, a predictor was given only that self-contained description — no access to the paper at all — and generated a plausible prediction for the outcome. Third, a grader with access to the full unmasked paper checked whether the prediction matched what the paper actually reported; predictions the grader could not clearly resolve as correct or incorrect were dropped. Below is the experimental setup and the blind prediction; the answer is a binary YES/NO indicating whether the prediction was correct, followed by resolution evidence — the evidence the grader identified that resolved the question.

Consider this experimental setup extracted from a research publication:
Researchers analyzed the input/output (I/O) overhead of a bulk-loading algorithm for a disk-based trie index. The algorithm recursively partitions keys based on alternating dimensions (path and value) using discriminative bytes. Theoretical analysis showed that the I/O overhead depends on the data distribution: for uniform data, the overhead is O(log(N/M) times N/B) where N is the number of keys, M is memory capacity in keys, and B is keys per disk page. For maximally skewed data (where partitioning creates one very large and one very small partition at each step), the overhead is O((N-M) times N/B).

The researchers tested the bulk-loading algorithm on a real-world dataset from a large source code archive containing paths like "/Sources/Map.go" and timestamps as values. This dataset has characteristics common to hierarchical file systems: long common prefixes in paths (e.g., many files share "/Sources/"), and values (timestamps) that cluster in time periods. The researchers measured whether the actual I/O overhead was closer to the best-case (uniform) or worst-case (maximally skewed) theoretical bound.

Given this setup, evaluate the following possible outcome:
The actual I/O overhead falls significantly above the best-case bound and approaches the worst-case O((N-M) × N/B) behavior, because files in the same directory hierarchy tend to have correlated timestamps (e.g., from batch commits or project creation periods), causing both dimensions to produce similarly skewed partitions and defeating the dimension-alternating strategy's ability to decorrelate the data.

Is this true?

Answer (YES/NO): NO